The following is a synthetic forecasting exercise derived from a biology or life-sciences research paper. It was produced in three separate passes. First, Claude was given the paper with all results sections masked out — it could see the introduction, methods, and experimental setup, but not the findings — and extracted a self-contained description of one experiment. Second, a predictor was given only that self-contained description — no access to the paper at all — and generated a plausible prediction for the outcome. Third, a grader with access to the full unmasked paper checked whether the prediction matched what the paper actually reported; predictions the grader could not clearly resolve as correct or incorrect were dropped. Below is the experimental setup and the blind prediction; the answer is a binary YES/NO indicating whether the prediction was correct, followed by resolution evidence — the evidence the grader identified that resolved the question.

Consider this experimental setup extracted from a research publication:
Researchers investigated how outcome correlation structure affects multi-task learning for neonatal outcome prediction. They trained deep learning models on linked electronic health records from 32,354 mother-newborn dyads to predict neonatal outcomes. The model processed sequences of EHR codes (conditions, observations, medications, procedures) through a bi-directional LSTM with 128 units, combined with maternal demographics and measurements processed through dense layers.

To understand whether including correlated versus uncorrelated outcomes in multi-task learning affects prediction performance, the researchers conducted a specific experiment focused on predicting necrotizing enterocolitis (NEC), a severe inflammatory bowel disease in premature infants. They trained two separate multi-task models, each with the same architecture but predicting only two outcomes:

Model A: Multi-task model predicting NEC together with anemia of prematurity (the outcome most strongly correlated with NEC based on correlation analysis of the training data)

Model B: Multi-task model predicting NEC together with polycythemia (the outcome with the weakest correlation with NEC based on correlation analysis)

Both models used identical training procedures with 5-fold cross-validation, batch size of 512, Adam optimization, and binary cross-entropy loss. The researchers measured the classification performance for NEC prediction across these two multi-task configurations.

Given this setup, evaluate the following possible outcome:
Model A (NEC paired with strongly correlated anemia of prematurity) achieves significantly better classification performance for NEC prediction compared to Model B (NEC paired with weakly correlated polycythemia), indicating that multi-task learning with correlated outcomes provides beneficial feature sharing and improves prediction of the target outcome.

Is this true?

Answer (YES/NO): YES